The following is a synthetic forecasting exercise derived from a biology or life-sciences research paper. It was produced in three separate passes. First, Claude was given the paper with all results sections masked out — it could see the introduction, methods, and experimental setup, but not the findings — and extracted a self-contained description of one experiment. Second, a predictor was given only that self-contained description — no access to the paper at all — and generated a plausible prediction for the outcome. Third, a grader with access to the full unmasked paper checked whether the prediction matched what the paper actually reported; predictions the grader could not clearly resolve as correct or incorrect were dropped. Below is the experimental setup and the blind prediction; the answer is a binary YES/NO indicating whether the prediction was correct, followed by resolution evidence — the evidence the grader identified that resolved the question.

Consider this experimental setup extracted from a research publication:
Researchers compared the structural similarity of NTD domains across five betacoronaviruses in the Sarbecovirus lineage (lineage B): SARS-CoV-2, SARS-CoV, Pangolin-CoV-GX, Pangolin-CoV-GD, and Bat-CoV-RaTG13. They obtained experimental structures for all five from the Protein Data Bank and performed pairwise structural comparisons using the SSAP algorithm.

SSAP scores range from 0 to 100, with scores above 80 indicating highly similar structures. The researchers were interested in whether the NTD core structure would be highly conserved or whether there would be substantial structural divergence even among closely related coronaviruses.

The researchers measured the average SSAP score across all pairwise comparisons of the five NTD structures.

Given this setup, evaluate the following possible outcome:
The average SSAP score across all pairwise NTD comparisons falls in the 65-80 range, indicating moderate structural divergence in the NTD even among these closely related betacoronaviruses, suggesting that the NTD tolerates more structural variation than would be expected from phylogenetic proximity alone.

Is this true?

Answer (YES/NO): NO